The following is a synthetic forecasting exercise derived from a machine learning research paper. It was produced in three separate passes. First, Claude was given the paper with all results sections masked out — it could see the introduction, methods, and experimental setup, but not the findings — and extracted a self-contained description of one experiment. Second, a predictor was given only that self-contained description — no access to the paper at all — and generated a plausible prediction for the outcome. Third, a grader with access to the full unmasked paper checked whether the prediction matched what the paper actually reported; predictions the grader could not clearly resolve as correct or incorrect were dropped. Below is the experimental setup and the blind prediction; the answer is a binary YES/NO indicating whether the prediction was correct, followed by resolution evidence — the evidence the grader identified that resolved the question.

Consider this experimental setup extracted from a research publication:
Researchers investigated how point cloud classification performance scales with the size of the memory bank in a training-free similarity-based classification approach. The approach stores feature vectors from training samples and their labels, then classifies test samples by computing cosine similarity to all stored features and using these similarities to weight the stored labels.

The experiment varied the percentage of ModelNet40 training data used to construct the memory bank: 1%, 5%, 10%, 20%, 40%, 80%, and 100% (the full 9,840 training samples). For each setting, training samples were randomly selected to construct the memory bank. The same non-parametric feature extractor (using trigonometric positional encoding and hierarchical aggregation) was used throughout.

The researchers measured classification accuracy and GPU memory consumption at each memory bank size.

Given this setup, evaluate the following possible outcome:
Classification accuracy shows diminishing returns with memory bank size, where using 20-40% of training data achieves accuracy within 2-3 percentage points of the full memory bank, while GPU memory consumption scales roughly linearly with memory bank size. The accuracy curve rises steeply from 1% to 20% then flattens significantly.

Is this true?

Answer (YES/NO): NO